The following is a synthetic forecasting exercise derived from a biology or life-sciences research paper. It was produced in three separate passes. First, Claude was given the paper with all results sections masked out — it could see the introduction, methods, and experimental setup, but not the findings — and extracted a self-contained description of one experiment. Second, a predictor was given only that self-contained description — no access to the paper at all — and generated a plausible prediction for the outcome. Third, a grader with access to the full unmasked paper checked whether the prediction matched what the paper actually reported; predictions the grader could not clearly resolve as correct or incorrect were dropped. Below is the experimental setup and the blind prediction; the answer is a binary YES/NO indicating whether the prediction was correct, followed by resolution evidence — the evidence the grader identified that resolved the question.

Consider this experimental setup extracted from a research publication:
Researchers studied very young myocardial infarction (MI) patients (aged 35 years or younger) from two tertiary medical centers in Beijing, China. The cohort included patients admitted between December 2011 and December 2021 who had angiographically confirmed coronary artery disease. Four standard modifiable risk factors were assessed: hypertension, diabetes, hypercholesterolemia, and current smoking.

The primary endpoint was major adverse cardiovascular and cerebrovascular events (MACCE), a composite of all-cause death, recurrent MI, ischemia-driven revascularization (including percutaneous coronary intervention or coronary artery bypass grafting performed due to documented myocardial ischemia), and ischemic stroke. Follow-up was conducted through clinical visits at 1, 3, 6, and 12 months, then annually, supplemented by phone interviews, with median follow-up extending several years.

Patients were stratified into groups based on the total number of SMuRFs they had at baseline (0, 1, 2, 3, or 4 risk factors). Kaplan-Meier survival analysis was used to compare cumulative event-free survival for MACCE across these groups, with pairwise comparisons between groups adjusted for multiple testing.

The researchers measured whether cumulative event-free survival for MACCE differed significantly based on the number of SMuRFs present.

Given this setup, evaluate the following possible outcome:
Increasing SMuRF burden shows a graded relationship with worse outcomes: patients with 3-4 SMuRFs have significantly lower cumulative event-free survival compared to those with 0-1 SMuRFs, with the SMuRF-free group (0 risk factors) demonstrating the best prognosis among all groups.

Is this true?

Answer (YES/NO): NO